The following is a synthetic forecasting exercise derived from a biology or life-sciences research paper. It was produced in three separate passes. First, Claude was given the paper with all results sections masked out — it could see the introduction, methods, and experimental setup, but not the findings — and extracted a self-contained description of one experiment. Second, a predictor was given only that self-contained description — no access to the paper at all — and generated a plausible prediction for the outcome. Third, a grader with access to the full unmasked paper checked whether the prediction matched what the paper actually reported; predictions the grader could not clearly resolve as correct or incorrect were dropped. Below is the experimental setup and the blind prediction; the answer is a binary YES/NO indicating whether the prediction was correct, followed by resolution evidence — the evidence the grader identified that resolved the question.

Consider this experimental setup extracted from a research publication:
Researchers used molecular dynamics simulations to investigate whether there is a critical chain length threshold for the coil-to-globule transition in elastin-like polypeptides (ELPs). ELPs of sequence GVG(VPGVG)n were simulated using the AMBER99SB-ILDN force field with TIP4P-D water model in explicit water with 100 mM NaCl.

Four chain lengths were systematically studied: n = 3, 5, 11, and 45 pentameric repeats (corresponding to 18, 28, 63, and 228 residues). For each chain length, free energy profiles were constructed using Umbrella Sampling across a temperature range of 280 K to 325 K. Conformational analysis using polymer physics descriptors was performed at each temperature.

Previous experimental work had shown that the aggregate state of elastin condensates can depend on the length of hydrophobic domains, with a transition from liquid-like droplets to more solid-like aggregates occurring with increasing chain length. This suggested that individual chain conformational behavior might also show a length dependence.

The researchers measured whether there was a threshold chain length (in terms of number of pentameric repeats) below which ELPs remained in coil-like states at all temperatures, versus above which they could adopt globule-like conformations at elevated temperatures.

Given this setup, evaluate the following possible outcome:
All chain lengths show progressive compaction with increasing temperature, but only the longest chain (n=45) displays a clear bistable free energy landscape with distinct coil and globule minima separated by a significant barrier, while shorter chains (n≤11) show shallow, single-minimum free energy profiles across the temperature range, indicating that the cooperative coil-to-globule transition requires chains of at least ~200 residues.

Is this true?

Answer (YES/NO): NO